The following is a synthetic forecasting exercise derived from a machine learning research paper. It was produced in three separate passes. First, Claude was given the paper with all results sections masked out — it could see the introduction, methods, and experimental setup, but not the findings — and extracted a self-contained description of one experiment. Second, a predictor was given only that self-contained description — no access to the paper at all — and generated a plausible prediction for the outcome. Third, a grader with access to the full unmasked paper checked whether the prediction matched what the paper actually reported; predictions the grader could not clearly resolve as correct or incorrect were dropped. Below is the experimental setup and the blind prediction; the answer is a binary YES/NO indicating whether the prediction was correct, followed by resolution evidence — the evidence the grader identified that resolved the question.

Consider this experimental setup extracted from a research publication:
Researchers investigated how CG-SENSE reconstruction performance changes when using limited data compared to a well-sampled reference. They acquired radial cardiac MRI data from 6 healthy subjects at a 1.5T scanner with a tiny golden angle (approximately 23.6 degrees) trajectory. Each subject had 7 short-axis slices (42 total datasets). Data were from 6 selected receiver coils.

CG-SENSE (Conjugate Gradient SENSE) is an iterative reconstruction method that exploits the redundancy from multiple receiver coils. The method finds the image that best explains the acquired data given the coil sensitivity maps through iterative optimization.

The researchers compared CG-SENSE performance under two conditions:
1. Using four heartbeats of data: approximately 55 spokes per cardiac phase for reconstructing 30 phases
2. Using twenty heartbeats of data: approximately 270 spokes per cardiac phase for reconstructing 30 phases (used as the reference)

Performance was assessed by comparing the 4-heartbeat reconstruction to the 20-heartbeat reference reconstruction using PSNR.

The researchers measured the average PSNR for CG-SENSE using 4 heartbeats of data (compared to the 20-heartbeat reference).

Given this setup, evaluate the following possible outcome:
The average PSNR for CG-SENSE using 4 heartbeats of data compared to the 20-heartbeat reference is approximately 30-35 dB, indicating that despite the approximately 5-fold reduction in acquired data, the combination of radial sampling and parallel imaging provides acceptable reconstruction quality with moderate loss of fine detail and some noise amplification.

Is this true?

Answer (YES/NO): YES